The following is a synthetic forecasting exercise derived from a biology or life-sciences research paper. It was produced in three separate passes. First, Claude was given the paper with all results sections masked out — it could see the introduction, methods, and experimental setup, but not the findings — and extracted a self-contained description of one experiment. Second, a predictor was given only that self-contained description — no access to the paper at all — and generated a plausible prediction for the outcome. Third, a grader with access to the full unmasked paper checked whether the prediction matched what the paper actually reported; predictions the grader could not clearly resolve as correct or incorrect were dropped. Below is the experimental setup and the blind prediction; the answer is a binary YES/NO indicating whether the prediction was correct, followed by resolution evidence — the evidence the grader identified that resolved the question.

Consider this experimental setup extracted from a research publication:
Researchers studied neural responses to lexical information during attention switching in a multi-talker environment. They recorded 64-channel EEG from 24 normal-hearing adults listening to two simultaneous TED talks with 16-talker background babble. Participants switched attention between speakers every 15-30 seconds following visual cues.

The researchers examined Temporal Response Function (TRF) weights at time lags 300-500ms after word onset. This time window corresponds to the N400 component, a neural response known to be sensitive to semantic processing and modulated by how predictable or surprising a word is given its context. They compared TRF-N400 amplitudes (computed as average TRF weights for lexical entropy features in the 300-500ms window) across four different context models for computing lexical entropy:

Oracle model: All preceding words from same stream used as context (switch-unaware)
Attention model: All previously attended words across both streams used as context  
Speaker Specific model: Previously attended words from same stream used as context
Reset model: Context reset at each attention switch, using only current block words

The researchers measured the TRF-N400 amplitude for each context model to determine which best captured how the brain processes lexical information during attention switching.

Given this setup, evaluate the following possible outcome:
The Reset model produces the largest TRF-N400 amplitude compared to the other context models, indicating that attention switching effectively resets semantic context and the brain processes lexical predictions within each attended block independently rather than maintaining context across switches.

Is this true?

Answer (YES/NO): NO